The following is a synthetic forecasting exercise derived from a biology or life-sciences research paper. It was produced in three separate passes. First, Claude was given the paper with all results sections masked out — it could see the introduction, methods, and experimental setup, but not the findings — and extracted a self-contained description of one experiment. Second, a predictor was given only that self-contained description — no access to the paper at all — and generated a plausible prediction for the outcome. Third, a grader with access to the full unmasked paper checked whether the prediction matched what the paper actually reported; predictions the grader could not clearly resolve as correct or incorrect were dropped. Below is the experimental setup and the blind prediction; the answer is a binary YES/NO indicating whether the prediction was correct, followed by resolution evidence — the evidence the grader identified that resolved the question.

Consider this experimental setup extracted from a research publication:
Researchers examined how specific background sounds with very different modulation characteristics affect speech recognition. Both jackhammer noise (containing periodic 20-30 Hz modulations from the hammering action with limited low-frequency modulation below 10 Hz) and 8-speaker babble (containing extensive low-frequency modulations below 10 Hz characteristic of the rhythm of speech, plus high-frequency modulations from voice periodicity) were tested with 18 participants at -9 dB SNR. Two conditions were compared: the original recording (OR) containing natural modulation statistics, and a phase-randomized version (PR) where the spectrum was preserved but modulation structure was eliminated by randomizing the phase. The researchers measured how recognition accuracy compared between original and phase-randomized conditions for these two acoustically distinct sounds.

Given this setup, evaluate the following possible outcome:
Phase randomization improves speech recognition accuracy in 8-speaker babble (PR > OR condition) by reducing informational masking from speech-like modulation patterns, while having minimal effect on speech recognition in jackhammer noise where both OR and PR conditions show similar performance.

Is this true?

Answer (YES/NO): NO